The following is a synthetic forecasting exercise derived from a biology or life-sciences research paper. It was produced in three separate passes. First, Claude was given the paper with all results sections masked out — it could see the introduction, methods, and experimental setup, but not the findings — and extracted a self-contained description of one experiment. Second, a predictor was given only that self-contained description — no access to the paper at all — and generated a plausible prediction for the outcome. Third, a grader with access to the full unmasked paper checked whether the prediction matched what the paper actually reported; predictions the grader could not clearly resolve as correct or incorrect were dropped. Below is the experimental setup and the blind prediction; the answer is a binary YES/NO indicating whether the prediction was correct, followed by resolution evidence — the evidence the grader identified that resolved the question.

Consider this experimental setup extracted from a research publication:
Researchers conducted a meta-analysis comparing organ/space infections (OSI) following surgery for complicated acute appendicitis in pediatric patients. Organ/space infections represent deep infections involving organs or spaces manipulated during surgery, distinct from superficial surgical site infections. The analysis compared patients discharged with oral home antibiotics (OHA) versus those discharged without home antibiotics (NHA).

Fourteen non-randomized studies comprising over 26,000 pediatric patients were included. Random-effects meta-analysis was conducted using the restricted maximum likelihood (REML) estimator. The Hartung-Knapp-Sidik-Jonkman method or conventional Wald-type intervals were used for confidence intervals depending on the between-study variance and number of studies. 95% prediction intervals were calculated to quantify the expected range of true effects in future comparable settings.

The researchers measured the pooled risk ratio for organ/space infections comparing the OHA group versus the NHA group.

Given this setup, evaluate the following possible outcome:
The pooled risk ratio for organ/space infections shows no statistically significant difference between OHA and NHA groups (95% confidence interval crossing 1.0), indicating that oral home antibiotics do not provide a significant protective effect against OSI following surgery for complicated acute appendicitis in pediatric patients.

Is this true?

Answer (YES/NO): YES